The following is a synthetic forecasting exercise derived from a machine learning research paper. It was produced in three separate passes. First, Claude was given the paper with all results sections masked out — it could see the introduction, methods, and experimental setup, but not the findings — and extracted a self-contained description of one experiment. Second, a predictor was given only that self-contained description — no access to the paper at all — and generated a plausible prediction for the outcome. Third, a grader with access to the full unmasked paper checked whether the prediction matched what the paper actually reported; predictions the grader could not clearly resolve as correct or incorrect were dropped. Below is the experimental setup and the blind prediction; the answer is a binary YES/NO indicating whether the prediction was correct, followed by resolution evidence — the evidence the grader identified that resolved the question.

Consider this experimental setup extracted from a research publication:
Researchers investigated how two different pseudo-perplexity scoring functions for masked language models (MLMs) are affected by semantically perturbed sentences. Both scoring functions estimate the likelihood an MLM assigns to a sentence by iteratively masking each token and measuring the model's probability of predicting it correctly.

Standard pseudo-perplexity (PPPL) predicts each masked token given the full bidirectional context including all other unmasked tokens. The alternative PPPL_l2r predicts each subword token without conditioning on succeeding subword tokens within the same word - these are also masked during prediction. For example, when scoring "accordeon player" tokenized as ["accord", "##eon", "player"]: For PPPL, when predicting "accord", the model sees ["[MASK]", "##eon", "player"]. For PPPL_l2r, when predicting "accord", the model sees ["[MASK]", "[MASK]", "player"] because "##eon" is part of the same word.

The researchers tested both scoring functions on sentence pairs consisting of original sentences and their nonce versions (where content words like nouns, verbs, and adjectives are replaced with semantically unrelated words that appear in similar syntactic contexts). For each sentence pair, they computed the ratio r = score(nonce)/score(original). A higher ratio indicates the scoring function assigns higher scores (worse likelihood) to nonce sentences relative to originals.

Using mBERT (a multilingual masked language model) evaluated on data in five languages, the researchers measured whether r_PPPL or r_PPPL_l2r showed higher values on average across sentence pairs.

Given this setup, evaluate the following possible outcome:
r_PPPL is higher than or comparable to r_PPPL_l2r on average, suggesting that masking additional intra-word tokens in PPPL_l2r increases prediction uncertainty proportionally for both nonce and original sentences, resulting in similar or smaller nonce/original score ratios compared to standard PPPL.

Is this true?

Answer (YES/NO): NO